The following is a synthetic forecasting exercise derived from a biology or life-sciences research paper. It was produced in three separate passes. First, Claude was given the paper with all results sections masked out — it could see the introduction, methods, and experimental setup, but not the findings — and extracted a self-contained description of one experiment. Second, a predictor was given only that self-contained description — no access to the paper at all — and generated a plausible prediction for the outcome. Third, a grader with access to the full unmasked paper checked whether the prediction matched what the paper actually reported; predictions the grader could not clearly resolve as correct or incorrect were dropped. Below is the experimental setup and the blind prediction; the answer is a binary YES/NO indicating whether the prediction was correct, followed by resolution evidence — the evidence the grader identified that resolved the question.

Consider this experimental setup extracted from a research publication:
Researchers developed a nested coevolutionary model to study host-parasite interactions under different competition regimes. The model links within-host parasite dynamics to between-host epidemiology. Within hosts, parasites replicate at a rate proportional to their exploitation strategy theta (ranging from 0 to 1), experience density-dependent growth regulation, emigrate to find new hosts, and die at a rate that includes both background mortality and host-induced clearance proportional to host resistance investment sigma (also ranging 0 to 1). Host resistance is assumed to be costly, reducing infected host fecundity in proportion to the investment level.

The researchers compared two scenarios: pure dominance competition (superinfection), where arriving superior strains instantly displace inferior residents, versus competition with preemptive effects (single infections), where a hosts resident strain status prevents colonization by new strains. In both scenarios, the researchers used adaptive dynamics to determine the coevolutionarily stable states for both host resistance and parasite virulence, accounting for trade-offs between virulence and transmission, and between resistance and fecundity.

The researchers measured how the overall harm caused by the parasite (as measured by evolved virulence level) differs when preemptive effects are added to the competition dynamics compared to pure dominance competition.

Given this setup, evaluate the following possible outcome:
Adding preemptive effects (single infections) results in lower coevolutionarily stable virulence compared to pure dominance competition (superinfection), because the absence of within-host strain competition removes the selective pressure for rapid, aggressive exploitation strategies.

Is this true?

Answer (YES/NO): YES